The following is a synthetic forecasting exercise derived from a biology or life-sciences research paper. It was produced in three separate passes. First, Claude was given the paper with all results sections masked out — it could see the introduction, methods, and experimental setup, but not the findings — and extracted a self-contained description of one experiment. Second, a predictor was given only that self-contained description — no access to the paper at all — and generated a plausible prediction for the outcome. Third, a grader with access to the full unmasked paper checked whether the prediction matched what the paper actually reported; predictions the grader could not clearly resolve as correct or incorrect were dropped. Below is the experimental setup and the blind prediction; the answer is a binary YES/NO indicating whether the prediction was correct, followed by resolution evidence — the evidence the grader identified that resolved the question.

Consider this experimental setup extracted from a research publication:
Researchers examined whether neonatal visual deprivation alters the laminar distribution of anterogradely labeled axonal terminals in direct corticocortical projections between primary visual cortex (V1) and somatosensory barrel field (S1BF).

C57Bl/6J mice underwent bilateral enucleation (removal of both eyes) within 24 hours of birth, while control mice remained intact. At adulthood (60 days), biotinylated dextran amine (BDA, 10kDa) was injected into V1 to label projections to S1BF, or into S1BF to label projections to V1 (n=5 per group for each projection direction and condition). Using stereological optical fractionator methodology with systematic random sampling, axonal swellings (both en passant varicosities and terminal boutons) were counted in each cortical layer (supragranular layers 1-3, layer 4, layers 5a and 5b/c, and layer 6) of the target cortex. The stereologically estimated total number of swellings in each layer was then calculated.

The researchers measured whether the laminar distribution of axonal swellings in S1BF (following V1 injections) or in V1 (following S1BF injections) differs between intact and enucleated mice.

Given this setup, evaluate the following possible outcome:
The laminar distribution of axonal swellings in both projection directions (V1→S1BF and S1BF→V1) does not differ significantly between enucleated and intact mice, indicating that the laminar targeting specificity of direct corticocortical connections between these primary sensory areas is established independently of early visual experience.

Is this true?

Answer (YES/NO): YES